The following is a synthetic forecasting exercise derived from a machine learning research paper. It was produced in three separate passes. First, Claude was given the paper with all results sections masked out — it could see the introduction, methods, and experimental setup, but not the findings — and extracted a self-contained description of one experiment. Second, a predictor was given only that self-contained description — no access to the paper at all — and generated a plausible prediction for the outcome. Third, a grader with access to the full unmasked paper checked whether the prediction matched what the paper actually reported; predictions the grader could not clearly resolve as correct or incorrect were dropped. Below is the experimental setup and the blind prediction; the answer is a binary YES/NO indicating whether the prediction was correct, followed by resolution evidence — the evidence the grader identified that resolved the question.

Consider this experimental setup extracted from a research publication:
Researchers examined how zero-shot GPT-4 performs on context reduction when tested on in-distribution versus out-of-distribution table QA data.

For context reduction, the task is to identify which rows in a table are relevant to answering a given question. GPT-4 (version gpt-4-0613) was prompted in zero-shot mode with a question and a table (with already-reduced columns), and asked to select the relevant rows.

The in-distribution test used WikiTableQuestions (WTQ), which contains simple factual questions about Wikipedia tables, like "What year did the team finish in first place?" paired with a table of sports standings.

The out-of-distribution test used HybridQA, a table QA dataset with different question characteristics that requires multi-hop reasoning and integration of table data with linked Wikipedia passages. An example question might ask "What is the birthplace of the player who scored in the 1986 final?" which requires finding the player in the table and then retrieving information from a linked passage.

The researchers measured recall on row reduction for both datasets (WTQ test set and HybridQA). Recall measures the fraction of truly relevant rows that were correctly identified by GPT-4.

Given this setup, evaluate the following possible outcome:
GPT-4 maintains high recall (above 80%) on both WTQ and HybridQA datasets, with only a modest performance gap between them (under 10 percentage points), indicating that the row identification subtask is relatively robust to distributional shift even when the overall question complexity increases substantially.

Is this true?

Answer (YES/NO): YES